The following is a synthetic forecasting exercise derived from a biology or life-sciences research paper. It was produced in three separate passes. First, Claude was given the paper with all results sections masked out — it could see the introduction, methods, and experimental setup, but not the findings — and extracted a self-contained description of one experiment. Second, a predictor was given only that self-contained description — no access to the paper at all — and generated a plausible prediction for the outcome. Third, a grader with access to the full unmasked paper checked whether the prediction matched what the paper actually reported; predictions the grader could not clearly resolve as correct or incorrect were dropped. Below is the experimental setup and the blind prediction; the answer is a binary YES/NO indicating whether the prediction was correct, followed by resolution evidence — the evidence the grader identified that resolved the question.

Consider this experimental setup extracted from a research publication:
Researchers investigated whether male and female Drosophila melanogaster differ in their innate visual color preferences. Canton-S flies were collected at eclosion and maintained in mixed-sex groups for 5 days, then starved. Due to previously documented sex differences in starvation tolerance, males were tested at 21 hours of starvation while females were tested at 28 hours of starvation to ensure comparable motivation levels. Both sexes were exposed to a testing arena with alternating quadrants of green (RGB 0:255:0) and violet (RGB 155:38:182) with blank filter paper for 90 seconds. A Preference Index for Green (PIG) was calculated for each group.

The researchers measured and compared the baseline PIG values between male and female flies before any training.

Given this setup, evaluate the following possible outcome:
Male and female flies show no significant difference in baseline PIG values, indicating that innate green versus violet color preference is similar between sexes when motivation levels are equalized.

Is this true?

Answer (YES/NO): YES